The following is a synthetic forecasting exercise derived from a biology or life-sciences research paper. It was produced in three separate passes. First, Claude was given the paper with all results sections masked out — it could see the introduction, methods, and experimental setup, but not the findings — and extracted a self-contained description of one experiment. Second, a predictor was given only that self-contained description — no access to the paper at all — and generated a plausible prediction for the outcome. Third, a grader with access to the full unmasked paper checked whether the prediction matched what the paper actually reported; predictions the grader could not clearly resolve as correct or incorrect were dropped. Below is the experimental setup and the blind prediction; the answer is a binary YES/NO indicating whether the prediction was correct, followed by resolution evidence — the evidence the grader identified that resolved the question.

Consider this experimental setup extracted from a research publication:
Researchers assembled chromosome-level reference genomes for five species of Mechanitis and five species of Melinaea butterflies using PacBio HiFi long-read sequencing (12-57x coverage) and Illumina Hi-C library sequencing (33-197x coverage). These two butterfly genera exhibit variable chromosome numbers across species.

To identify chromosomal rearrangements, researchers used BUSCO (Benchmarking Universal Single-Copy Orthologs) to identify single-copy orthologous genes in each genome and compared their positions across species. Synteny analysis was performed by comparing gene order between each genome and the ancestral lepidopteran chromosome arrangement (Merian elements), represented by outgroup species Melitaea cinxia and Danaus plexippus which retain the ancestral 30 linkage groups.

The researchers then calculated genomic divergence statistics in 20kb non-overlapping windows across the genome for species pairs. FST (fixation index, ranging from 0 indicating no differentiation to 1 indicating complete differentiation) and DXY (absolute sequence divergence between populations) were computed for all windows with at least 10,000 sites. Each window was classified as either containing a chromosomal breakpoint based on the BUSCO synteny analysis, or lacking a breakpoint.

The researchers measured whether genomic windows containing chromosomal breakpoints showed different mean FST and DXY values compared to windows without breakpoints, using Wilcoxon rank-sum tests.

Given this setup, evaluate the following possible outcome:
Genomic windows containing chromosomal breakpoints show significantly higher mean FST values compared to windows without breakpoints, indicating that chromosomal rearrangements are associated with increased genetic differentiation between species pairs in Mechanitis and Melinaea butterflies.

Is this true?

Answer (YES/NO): YES